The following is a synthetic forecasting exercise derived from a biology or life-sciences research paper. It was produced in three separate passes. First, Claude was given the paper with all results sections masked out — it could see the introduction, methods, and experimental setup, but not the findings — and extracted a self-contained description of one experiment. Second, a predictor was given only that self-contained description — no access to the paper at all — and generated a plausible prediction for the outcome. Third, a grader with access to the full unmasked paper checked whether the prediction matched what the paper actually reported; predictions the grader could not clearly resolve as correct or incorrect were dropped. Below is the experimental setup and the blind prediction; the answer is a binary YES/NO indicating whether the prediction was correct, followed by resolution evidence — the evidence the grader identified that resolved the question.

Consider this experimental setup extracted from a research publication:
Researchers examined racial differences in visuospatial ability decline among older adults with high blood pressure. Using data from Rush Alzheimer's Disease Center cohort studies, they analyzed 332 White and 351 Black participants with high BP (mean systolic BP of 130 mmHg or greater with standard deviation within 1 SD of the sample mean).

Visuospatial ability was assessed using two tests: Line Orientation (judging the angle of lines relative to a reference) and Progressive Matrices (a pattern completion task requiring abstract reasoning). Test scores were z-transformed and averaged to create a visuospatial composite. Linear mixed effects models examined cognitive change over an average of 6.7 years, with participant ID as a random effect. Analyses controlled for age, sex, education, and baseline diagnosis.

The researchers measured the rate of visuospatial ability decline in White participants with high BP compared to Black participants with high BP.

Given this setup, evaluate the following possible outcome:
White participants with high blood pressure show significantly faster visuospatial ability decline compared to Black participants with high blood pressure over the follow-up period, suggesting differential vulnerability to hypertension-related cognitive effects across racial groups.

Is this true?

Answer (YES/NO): NO